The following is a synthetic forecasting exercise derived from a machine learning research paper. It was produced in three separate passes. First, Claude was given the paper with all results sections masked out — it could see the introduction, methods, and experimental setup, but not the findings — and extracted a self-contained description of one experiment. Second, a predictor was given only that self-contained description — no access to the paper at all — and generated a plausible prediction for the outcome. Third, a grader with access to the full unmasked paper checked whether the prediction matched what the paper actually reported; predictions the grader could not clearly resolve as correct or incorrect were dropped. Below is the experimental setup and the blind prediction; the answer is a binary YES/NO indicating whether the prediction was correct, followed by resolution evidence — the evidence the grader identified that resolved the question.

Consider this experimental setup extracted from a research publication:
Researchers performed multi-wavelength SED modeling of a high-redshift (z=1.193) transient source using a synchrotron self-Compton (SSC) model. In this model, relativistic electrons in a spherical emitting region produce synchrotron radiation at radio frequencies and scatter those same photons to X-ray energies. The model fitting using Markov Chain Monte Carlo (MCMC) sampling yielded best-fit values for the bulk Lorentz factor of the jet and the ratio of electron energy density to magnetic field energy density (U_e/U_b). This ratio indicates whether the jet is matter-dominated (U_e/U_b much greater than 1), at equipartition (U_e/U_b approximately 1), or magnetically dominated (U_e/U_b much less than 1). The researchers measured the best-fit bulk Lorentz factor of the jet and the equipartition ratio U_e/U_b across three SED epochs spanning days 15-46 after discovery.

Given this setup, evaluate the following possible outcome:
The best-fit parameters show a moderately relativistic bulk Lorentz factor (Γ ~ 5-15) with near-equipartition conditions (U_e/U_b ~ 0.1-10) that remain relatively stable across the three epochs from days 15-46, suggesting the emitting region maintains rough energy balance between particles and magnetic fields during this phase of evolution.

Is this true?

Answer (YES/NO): NO